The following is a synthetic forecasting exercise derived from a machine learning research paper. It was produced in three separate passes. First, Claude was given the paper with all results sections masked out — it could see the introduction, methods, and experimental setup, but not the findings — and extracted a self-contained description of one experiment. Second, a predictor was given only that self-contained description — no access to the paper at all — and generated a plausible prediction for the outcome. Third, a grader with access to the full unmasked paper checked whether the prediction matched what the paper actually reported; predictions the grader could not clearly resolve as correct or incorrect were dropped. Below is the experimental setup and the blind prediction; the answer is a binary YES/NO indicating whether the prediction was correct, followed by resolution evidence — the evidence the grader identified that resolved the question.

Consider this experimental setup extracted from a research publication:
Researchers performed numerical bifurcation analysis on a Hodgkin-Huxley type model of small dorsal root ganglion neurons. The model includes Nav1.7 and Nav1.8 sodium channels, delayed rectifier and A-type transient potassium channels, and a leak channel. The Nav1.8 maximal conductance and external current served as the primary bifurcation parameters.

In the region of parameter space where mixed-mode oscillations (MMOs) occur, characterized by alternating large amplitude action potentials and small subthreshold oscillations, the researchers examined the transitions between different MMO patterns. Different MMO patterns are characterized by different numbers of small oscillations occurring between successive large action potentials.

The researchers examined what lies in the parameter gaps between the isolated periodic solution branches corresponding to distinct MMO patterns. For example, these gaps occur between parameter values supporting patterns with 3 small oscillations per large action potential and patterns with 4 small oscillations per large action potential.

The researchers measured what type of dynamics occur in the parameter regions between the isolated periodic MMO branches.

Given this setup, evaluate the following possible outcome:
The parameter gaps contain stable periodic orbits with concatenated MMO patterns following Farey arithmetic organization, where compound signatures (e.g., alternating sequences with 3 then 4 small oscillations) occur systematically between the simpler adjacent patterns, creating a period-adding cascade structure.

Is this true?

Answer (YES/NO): YES